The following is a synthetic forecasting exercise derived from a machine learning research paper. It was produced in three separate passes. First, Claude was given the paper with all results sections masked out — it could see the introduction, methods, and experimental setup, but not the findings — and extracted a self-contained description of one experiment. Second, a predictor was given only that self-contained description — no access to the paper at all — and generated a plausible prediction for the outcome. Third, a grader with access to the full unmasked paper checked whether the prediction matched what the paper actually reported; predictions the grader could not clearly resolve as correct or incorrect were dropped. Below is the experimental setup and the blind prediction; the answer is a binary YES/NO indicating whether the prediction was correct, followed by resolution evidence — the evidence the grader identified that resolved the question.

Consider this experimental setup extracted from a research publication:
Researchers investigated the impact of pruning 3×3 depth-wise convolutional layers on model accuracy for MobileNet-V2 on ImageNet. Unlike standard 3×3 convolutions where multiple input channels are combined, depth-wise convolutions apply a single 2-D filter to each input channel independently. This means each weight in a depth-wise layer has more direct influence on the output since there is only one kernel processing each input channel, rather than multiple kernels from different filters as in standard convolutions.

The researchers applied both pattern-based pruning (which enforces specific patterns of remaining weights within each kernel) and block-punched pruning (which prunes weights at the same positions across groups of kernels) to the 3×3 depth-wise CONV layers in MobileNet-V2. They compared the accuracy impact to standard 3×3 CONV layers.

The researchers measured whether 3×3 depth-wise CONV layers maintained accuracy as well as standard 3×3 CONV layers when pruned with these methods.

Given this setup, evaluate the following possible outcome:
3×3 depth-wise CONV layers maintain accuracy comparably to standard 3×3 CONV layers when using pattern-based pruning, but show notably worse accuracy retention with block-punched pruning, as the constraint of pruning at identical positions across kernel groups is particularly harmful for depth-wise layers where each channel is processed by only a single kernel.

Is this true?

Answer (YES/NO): NO